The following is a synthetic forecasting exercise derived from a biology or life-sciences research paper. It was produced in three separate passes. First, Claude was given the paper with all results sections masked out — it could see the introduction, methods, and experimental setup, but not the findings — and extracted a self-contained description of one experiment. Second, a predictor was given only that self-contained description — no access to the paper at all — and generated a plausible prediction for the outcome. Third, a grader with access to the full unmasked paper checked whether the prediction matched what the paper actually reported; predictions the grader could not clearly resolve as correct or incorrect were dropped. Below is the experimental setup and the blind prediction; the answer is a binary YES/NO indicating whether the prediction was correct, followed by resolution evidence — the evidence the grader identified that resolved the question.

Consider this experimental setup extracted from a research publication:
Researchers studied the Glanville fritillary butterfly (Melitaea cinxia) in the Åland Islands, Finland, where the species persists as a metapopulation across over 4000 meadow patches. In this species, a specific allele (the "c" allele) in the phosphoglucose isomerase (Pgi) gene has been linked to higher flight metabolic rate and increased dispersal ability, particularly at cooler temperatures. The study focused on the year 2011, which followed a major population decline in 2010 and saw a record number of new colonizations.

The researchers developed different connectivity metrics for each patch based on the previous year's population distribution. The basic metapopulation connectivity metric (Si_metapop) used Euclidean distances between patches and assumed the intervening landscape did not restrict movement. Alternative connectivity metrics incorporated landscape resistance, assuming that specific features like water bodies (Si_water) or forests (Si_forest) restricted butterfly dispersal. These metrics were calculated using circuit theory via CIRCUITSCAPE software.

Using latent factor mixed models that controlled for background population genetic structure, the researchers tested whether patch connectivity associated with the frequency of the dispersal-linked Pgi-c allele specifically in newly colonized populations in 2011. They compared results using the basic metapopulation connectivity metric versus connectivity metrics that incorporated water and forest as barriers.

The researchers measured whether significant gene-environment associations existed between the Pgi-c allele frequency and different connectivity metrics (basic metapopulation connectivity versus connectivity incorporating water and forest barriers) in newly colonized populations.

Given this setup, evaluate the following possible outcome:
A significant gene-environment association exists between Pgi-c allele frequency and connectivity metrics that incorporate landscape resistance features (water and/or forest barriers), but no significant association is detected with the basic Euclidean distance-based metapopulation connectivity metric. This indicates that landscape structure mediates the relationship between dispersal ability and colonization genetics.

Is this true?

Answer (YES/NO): YES